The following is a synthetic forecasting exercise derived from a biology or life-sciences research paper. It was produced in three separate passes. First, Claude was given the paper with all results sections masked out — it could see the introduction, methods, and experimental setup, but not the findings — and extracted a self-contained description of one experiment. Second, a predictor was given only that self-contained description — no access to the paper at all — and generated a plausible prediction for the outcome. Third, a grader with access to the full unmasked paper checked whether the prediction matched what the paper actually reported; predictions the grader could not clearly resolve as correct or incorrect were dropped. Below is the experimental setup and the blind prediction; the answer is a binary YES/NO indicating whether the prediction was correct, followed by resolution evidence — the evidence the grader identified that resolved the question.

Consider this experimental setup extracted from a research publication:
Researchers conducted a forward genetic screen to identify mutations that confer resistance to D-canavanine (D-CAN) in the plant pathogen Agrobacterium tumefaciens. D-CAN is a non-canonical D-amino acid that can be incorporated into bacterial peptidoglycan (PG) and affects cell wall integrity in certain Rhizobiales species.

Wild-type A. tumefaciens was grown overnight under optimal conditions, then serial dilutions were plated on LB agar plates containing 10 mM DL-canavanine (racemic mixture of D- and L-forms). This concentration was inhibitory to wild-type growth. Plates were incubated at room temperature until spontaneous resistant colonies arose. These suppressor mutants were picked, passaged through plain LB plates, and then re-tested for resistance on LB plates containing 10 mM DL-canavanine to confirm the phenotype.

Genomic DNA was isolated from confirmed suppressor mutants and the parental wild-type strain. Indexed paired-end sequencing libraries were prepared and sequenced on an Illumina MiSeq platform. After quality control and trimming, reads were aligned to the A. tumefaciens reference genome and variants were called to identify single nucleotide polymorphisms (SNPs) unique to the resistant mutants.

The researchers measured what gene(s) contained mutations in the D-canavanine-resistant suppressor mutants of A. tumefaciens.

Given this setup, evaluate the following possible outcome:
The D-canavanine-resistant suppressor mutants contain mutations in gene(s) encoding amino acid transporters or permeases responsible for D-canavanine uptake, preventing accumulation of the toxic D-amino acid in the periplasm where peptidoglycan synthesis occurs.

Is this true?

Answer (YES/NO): NO